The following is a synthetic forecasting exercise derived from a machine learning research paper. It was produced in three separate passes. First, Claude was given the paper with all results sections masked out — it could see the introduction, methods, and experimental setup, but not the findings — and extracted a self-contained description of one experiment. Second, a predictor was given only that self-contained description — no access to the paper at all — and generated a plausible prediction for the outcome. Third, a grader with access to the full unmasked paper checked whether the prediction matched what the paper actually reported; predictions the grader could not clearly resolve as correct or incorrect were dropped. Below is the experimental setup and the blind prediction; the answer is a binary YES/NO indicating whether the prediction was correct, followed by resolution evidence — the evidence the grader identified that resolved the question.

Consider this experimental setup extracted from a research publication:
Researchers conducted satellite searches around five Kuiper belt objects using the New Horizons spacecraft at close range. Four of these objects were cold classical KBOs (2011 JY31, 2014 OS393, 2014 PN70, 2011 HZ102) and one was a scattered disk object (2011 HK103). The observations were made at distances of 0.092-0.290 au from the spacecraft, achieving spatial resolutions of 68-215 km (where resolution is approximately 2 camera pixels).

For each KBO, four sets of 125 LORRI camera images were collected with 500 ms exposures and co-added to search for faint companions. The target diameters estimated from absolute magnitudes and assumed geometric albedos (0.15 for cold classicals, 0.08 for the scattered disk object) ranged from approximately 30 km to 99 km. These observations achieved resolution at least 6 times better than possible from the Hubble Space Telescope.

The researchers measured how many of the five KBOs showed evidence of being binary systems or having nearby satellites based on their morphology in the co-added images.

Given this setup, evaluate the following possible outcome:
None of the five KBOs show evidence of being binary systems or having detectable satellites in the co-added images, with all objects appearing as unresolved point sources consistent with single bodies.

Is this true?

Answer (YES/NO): NO